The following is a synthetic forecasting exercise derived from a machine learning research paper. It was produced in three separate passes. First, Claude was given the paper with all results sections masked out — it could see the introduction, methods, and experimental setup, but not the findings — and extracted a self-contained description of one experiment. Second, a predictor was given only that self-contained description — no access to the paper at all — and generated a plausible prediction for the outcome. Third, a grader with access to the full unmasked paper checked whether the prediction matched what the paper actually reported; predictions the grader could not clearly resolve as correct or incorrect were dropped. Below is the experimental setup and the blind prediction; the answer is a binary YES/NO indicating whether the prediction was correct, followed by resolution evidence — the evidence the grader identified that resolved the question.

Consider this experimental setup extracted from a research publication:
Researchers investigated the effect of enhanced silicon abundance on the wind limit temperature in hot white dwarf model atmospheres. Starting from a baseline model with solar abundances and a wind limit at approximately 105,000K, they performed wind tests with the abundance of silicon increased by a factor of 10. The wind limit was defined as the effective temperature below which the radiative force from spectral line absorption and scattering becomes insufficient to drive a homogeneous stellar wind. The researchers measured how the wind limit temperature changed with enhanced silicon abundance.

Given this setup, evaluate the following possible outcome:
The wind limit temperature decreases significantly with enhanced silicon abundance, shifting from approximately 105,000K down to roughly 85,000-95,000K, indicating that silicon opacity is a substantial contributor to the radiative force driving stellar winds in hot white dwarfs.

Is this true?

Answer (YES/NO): YES